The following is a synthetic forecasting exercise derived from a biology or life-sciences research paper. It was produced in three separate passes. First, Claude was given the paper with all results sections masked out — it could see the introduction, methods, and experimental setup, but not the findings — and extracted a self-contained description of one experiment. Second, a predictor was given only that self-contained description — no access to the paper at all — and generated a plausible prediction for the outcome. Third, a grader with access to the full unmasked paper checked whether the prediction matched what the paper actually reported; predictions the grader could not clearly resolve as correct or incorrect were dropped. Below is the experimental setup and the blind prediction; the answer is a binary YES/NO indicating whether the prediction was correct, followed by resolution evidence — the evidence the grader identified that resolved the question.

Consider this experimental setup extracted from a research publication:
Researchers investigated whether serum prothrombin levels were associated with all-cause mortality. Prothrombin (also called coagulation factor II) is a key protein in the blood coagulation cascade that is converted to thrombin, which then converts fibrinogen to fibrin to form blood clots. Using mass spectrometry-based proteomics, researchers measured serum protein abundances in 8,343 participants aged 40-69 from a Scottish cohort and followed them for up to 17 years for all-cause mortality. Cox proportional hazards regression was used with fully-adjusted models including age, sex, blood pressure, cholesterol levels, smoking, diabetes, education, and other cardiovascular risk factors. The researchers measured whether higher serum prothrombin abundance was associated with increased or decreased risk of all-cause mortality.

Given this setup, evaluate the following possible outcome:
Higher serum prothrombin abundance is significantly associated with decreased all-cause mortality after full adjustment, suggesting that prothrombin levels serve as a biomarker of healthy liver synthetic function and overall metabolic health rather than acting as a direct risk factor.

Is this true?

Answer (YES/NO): YES